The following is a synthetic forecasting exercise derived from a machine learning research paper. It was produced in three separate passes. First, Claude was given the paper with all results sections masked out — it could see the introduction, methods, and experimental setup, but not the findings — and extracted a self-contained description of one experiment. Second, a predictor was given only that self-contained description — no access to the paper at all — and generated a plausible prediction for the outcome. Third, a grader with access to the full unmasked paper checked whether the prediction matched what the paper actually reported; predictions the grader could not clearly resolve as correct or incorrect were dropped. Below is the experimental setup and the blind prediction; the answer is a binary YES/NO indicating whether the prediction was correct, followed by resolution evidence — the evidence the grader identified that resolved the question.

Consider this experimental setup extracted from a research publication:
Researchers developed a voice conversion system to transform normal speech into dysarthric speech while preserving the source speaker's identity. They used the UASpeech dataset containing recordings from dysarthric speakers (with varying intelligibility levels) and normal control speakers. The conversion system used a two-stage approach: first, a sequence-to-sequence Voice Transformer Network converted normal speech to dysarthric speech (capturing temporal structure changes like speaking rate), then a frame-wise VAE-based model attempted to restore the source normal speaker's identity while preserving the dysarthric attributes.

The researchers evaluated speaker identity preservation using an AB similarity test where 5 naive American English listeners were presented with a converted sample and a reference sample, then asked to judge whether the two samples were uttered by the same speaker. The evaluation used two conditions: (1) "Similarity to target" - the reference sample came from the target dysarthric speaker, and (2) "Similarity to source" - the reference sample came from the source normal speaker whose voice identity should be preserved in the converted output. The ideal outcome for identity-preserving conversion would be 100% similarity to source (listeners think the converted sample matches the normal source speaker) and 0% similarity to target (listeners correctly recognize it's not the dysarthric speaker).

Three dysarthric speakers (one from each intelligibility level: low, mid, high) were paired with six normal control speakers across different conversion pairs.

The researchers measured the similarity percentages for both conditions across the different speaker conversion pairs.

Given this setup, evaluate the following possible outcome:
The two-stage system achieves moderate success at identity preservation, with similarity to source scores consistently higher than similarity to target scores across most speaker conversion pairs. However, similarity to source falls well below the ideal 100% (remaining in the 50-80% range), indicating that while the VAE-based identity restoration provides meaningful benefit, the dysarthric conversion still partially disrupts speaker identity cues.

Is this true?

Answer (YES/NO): NO